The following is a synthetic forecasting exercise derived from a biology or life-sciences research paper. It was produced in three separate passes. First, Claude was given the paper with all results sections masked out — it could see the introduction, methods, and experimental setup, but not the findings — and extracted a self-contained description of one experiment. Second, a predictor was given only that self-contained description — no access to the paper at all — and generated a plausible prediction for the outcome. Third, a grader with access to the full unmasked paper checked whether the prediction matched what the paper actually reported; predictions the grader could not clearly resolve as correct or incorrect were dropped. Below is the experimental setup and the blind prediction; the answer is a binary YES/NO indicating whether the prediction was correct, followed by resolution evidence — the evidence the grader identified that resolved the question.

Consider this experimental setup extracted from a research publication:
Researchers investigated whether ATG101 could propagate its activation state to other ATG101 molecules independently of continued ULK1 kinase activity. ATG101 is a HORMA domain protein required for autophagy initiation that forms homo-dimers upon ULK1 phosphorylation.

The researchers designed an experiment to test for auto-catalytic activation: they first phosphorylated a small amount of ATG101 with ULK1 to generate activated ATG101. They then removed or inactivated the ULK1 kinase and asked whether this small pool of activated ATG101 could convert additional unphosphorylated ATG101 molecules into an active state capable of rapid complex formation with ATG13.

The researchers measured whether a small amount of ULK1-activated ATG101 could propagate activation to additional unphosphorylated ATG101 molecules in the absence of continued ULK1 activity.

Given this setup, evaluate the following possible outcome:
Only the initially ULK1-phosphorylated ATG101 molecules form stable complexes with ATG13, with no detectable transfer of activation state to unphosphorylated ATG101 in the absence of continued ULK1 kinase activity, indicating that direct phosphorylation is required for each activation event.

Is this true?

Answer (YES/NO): NO